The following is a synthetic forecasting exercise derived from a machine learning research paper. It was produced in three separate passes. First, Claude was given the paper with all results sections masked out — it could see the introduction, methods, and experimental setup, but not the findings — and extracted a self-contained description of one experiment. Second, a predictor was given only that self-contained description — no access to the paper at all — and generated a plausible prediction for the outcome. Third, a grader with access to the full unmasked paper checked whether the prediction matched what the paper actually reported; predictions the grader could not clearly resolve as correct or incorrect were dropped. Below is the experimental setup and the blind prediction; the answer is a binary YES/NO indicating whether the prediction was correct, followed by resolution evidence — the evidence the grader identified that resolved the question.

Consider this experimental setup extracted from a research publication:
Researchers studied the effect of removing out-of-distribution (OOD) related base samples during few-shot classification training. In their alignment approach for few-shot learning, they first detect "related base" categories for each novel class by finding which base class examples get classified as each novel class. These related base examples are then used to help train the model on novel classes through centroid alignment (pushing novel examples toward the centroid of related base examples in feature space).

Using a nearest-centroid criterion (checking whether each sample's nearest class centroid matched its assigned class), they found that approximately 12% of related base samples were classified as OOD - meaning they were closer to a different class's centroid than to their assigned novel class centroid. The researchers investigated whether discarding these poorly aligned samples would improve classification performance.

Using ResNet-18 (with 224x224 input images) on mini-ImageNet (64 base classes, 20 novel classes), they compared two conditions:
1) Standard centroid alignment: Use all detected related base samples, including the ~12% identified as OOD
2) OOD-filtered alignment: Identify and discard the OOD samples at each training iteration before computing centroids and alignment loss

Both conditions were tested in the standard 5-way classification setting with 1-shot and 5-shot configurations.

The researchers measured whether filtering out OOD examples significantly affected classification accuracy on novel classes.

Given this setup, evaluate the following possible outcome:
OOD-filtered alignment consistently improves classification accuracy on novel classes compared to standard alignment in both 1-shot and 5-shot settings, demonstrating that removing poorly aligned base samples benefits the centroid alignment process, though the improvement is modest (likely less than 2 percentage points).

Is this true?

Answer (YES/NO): NO